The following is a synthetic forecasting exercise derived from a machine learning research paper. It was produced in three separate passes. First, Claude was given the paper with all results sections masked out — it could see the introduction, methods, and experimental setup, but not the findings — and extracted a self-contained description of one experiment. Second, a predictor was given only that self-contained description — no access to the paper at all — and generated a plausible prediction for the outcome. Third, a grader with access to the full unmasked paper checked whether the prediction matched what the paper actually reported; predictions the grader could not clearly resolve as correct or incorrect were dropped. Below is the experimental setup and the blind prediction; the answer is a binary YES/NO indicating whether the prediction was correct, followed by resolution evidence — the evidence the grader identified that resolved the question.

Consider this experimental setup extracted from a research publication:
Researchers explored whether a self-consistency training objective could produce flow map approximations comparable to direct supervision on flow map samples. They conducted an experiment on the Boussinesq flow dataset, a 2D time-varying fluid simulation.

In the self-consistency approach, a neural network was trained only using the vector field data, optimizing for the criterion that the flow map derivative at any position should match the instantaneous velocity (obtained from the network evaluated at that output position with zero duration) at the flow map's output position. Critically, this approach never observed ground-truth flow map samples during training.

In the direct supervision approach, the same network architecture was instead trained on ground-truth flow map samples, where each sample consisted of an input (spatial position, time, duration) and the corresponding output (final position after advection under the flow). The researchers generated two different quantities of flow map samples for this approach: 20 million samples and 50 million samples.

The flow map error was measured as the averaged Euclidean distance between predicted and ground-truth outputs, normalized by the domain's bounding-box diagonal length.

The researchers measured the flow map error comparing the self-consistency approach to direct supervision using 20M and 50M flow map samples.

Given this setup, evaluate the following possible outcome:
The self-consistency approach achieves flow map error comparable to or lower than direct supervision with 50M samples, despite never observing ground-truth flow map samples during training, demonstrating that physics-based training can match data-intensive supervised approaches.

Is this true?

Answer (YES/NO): YES